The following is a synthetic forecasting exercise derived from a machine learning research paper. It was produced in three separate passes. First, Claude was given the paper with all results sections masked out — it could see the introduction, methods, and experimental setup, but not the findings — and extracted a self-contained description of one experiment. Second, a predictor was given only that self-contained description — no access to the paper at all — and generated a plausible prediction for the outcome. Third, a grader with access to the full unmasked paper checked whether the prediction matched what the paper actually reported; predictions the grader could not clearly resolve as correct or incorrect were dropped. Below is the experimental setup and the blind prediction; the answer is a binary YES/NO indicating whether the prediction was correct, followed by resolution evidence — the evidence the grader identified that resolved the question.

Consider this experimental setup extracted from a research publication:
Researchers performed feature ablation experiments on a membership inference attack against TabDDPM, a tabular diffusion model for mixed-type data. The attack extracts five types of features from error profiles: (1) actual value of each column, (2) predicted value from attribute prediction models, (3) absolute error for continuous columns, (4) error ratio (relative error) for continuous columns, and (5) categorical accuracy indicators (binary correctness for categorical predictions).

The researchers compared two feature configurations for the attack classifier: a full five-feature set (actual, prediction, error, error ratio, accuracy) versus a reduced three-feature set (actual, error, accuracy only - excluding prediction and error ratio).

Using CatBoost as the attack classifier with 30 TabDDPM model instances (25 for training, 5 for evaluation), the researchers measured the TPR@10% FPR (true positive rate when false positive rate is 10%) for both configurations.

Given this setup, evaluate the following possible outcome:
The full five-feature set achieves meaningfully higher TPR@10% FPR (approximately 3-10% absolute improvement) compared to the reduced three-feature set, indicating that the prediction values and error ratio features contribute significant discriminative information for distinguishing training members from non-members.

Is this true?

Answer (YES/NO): NO